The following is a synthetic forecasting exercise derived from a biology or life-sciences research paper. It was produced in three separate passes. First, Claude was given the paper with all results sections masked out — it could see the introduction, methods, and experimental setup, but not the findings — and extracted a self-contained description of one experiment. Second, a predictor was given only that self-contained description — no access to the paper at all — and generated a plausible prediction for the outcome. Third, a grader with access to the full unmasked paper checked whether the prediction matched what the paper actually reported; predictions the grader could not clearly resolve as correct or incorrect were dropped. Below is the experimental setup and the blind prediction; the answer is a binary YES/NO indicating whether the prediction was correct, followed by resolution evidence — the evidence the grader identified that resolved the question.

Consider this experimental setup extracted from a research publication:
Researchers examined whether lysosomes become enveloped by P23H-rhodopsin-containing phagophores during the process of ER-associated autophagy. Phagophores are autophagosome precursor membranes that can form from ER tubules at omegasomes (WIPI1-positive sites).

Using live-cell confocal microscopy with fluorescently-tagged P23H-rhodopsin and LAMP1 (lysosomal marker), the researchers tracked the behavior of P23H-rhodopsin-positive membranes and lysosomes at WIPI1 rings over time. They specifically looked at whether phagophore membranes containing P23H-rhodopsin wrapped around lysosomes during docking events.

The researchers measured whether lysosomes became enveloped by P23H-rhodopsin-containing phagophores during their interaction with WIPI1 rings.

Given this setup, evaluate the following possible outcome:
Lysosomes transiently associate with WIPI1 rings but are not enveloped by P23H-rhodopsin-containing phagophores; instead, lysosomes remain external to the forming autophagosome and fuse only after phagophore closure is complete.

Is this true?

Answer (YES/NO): NO